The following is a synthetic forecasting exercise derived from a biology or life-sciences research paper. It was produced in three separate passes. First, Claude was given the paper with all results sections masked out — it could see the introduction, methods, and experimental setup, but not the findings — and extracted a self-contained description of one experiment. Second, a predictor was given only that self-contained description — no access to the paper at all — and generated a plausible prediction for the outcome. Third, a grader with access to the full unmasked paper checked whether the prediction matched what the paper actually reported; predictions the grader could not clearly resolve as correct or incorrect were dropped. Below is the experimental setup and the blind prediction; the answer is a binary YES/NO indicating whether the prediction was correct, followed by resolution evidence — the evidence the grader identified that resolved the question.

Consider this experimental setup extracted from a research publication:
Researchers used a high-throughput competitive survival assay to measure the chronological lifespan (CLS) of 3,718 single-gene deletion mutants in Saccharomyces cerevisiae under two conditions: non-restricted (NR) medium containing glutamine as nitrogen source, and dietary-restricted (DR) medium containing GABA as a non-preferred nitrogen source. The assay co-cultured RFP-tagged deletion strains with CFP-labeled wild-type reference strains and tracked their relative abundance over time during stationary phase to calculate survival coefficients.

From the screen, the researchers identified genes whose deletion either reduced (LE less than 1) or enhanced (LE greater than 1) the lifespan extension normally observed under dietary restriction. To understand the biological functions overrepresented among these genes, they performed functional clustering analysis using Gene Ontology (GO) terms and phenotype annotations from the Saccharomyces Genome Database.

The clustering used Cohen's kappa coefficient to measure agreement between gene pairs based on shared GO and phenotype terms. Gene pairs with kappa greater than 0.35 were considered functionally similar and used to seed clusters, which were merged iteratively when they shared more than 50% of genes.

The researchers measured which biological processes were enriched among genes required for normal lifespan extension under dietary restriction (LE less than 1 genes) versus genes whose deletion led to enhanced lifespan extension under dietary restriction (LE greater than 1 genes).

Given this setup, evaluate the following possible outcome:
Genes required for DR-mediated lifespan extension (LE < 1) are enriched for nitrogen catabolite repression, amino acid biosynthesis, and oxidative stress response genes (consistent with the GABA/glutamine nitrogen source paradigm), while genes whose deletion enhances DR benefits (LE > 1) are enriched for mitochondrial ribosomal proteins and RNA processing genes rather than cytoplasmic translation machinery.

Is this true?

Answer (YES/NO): NO